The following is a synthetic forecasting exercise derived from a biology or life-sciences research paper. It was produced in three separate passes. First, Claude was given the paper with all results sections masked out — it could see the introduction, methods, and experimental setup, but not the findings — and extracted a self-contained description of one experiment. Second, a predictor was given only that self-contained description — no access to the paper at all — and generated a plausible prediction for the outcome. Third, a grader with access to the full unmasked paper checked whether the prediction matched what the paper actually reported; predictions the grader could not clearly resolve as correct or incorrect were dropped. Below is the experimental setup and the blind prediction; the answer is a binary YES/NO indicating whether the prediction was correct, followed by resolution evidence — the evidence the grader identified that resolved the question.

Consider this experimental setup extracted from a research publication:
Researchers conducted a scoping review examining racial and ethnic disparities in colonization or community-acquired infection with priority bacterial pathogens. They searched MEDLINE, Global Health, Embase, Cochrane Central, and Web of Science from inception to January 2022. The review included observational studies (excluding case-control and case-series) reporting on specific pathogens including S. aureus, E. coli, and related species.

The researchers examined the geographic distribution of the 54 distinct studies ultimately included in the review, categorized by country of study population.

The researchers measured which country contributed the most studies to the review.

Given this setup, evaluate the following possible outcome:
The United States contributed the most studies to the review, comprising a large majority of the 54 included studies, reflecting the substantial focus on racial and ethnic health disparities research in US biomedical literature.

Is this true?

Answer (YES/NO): YES